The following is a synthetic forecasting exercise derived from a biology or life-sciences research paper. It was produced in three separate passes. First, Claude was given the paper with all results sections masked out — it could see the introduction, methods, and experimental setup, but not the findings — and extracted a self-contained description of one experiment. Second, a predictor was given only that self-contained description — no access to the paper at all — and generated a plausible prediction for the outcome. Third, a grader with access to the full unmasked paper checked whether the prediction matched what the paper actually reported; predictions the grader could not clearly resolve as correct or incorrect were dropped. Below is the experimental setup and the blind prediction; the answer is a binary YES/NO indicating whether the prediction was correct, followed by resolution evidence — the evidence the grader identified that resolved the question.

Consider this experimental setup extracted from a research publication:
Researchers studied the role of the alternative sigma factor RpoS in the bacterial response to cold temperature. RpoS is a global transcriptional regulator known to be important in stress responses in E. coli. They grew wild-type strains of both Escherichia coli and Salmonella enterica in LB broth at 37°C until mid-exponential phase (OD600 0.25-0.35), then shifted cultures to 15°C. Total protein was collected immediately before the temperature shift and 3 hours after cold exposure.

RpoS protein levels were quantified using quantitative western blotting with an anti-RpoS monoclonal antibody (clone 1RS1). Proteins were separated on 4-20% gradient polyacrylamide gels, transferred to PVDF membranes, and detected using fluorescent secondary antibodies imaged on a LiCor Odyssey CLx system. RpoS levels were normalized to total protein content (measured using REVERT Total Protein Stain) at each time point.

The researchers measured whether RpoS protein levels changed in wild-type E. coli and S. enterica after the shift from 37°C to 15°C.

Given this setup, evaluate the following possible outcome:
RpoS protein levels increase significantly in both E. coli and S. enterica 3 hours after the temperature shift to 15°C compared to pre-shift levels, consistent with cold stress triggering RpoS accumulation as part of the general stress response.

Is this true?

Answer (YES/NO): YES